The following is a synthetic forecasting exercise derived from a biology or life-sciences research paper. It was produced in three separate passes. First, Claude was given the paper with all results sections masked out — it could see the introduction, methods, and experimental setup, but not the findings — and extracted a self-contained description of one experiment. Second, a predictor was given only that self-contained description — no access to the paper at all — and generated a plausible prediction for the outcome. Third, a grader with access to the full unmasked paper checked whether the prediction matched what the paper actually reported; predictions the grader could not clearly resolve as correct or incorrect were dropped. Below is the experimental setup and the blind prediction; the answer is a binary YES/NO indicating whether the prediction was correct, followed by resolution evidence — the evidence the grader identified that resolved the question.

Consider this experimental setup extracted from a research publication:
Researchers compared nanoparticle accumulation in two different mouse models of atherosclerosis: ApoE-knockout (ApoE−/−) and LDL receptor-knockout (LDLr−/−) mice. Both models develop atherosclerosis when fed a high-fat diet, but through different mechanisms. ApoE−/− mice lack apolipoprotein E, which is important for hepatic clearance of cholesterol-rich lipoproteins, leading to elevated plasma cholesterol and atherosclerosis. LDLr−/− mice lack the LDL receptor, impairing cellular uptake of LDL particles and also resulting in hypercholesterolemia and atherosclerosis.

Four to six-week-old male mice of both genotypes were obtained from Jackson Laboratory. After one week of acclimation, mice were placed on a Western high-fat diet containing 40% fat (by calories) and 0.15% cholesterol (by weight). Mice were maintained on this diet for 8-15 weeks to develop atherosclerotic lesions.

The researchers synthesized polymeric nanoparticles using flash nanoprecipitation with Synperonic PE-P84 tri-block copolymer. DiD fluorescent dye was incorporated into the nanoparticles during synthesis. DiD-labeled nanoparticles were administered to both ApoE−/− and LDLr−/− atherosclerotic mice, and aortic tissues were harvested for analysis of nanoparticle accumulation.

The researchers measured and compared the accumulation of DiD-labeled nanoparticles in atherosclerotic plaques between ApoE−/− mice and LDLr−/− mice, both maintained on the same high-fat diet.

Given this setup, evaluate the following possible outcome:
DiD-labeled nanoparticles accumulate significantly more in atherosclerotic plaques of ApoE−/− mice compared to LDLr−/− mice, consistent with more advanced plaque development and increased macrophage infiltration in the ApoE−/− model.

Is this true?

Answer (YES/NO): NO